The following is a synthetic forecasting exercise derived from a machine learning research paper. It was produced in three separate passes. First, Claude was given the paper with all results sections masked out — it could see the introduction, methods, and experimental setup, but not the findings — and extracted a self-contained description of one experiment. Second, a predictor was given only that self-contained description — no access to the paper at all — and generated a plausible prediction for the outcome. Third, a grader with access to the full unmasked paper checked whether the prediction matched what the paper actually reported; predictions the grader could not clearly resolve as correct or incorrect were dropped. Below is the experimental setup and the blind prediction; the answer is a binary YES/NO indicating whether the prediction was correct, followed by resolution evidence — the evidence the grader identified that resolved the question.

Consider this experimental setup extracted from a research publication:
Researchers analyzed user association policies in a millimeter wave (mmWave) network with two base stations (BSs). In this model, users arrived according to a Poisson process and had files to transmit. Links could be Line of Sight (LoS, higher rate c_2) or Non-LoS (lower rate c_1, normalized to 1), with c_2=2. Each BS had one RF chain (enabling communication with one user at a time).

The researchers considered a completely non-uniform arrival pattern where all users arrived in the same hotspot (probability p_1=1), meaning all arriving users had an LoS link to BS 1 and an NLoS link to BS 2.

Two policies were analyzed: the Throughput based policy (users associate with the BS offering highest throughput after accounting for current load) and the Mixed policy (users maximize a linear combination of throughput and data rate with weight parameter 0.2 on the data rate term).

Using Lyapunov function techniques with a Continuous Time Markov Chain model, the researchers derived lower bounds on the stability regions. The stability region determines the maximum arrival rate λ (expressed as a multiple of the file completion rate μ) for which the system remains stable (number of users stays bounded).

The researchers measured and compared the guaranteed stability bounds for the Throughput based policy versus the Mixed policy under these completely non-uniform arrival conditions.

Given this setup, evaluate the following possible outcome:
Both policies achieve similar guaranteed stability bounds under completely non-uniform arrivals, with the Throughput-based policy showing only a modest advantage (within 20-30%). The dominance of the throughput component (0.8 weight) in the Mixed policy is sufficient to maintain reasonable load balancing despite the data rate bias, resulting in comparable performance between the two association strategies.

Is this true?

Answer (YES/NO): YES